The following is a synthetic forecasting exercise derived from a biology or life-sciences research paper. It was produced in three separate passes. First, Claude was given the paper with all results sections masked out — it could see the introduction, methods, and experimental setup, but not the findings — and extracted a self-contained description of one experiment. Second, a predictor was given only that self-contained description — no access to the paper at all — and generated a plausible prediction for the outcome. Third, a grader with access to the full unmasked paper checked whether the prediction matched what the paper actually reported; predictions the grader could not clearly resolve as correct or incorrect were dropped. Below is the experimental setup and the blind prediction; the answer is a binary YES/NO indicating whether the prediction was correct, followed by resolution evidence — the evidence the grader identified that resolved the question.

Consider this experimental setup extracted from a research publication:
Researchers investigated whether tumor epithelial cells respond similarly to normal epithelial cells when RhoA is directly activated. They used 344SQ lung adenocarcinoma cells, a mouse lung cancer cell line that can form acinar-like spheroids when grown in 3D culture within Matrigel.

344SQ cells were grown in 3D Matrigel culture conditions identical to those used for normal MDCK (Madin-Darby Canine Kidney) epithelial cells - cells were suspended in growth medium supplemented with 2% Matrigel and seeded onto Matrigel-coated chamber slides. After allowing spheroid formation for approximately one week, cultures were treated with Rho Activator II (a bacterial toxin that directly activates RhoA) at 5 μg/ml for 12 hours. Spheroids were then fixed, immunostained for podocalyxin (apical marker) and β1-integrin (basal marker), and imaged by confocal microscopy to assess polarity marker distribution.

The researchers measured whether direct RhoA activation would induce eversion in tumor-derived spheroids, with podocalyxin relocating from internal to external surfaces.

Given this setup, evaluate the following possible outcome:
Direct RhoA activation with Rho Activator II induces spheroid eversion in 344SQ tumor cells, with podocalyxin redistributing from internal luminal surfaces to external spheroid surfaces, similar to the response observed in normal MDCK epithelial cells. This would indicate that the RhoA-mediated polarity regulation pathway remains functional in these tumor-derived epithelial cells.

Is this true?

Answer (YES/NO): YES